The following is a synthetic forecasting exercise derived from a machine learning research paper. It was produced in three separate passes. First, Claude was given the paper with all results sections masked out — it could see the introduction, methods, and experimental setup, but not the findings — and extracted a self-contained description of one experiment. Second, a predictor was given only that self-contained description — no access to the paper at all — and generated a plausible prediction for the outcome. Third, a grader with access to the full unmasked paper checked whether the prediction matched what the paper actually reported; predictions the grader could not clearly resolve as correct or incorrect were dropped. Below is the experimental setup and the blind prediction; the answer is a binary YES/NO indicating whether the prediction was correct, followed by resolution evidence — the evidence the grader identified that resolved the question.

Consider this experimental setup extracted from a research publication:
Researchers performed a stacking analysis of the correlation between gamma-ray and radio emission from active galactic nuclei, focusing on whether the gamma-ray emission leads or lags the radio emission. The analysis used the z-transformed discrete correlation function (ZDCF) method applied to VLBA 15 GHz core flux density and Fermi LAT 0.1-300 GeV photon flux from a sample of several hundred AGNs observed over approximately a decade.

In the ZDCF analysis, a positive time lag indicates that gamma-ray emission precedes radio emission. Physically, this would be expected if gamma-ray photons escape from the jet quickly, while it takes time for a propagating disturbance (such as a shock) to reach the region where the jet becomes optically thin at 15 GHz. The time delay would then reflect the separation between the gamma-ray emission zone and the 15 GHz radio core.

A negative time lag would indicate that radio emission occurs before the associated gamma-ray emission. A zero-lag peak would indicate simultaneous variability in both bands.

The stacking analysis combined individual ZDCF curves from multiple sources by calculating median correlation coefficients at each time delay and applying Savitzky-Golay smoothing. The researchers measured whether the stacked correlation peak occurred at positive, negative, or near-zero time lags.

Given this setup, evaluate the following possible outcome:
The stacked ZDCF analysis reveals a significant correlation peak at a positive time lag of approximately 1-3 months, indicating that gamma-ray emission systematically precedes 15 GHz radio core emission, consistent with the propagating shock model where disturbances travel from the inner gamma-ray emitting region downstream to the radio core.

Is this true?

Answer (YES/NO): YES